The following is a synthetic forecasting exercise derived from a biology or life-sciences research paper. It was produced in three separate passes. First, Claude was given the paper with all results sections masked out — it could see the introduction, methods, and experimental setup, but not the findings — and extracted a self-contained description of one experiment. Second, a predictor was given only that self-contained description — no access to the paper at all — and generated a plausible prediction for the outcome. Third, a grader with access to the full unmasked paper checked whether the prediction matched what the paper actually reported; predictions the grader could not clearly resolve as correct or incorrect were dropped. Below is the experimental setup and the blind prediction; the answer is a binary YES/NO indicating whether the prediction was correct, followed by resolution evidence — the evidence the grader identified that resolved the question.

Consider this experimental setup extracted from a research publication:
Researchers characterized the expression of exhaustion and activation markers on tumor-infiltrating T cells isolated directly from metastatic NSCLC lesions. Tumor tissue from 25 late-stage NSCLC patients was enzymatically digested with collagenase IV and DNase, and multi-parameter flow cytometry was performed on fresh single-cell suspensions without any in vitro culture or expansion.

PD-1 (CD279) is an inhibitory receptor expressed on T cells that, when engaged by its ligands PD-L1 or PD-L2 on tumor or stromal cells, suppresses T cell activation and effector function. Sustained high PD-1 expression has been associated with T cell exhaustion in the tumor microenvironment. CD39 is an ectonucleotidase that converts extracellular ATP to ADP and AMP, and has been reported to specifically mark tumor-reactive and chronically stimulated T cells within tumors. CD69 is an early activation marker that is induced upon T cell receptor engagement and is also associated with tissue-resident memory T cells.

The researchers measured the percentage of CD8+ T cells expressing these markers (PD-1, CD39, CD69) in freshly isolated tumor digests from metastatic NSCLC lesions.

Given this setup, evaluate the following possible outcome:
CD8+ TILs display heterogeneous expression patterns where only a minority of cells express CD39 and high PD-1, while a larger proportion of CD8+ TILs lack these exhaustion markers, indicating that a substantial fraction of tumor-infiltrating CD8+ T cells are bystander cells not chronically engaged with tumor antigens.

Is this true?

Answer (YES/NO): NO